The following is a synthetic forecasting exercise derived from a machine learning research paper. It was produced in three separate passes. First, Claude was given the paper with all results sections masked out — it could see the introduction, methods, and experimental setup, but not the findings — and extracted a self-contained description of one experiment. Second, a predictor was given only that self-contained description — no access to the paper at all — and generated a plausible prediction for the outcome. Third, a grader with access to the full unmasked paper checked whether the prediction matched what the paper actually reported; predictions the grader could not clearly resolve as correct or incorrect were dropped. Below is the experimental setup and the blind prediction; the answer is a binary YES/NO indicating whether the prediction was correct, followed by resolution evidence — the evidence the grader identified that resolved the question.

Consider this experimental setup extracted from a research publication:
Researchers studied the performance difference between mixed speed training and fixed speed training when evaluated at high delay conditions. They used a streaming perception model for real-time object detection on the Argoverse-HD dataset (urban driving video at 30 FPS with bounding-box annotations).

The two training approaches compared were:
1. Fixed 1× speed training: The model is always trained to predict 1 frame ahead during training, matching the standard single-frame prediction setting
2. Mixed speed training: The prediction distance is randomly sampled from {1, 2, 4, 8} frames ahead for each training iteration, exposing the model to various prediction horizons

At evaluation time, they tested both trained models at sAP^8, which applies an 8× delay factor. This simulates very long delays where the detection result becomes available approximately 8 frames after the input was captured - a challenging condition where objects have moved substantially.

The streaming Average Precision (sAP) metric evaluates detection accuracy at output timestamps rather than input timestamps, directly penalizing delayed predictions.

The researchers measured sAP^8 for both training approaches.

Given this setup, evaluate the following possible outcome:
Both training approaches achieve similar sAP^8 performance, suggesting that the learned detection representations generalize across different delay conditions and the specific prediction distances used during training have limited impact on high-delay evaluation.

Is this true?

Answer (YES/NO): YES